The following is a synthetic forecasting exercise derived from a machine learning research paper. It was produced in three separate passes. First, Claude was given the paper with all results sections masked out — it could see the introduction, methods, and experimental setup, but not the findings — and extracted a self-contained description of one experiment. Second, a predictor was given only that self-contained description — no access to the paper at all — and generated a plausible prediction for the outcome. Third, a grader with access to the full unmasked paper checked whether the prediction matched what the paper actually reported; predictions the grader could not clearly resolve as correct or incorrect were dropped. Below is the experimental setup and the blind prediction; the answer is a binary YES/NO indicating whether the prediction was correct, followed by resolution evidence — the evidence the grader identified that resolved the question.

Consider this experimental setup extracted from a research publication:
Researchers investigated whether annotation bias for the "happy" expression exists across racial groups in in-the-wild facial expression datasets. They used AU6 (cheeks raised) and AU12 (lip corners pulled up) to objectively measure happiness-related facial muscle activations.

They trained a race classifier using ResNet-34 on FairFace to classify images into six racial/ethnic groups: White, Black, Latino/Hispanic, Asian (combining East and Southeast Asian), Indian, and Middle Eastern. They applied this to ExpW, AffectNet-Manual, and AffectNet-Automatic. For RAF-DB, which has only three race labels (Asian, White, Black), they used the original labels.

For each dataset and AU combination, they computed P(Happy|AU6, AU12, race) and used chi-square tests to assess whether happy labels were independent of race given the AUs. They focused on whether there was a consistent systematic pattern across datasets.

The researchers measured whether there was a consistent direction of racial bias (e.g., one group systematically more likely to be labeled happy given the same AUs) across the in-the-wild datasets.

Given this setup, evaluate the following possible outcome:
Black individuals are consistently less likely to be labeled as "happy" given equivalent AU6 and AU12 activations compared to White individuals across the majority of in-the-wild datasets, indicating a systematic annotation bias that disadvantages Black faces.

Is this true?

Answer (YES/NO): NO